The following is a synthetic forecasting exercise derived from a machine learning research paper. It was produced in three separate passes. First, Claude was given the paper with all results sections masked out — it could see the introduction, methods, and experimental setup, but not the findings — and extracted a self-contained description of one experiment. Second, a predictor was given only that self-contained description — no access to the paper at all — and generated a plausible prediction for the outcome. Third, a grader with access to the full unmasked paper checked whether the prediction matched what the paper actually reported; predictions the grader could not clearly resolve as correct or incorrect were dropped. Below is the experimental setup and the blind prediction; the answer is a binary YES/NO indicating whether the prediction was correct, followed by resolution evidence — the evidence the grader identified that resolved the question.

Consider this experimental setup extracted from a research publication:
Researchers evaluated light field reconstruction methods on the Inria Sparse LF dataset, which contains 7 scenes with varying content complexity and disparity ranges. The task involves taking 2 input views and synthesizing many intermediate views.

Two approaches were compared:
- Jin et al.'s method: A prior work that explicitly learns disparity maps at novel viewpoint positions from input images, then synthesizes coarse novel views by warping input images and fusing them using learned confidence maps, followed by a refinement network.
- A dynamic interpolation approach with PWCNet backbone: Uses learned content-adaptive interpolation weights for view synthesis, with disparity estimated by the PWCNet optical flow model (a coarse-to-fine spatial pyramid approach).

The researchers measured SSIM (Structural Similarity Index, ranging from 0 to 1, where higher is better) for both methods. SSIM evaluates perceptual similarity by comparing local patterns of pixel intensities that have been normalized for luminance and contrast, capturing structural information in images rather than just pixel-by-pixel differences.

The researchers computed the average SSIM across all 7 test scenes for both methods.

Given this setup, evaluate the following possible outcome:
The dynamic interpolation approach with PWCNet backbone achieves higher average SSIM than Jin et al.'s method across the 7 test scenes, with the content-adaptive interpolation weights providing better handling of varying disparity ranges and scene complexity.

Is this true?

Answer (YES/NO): NO